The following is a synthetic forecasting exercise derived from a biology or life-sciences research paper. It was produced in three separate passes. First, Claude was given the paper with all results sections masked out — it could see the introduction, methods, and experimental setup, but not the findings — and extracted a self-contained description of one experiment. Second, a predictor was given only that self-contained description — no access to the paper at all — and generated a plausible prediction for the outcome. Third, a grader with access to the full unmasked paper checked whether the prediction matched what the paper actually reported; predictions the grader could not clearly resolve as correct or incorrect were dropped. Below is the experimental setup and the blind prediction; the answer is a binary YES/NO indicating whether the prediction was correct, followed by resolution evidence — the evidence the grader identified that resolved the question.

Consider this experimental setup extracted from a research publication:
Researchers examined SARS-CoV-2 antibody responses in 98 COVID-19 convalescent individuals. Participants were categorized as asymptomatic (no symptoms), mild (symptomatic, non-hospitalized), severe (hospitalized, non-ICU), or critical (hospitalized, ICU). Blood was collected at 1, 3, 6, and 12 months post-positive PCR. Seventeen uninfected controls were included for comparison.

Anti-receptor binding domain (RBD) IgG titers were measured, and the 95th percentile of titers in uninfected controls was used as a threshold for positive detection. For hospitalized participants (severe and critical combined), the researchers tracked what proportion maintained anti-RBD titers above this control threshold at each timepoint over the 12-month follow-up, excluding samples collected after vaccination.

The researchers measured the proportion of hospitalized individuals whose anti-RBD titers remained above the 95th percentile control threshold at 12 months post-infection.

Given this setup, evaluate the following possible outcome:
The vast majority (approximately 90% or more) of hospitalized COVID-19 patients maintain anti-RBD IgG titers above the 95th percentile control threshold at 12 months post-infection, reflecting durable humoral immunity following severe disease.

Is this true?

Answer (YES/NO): YES